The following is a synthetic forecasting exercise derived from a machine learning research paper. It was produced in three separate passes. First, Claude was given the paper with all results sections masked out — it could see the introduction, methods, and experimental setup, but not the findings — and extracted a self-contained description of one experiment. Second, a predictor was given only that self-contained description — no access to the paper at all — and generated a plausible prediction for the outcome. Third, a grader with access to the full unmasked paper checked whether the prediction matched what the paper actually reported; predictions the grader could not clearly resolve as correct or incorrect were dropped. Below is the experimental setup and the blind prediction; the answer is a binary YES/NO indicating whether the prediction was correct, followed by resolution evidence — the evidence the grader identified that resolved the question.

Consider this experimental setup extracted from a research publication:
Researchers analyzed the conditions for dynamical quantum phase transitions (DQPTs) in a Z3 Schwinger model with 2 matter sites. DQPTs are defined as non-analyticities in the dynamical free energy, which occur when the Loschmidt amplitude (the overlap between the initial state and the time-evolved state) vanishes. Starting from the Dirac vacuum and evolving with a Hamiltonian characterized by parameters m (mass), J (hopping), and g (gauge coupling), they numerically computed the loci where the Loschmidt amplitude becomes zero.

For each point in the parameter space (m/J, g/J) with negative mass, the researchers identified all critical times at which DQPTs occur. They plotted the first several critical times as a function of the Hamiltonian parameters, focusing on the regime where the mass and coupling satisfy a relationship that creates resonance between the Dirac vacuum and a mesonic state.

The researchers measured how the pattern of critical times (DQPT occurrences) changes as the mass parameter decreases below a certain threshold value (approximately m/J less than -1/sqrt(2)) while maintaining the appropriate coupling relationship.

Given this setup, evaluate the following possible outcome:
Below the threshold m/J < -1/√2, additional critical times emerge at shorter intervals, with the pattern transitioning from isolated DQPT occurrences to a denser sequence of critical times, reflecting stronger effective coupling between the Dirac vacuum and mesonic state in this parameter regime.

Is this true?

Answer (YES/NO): NO